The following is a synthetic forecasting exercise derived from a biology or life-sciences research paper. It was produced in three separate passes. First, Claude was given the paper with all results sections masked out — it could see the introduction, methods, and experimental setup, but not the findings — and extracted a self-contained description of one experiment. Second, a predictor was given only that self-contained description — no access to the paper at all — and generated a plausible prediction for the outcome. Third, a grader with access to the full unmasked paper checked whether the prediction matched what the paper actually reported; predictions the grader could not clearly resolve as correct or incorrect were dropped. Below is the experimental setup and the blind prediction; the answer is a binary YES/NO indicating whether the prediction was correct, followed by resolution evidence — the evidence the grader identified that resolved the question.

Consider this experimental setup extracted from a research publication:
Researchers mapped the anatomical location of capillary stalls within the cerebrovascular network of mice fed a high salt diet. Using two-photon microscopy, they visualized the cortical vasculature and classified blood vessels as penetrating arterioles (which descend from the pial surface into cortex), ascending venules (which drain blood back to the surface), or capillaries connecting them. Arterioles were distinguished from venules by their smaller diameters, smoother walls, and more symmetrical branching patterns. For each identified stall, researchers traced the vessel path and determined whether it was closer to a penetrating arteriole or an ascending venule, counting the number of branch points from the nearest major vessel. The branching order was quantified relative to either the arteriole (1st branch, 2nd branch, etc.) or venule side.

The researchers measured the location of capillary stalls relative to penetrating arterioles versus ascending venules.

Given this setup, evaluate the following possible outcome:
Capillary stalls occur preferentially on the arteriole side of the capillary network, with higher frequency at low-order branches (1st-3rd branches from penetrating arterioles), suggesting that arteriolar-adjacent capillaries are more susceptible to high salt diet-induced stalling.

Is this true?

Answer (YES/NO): NO